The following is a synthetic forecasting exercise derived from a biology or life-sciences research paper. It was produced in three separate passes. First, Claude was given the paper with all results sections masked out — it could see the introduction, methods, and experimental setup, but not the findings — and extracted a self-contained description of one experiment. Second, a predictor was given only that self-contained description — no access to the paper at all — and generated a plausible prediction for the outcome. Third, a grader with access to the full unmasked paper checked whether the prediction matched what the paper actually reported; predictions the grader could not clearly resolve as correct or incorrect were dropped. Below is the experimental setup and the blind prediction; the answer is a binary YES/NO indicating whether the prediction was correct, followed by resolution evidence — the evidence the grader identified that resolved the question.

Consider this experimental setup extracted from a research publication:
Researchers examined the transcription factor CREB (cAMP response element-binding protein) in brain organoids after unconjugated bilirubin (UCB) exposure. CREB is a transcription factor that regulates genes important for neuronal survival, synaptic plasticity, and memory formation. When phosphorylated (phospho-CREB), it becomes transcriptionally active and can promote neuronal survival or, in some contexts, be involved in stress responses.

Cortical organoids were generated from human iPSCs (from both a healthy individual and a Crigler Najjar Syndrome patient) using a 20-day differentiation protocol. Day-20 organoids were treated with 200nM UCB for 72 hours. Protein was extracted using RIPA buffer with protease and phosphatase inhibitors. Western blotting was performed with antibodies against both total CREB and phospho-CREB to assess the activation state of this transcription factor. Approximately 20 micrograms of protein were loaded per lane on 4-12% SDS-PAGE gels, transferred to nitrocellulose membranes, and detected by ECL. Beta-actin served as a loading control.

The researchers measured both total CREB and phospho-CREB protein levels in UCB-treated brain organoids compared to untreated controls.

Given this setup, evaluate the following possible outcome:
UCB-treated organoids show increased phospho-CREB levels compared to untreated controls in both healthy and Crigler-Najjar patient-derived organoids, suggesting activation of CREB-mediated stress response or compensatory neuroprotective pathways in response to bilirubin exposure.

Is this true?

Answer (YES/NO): NO